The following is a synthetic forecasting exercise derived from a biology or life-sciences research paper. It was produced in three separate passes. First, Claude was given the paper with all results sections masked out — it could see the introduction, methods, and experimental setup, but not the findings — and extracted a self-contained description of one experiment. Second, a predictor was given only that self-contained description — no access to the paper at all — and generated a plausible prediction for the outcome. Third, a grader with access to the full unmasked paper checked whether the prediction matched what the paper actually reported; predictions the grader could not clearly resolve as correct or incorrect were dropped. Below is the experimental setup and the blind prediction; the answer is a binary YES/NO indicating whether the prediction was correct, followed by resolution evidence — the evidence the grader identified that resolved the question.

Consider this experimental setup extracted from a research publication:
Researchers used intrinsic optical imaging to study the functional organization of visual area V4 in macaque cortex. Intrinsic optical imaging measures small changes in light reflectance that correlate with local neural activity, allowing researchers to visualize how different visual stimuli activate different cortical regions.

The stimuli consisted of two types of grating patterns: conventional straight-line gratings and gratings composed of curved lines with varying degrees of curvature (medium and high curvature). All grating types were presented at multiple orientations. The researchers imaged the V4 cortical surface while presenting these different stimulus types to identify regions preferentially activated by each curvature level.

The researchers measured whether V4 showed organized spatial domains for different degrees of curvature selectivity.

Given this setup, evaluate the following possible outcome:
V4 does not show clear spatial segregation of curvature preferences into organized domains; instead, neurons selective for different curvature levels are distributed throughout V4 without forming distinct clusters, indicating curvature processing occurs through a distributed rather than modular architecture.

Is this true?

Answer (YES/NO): NO